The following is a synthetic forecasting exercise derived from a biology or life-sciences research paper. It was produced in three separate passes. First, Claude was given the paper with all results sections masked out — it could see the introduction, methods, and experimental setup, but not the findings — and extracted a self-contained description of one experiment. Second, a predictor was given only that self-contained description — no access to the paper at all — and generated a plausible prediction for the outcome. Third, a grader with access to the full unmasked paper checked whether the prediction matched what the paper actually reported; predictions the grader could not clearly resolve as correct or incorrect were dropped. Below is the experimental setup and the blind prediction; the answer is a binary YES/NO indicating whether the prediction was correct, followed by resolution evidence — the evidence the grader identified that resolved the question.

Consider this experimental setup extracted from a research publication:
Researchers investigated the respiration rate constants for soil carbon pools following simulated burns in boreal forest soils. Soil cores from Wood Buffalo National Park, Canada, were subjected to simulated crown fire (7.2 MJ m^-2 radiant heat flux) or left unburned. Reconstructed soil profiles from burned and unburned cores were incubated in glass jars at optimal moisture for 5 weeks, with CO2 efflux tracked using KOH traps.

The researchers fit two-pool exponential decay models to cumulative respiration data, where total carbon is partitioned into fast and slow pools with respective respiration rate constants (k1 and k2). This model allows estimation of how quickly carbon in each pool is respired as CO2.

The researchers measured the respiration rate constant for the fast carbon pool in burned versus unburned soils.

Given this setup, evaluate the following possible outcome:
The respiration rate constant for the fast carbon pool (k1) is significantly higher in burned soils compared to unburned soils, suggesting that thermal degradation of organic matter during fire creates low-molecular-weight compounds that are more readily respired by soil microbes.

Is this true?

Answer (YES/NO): YES